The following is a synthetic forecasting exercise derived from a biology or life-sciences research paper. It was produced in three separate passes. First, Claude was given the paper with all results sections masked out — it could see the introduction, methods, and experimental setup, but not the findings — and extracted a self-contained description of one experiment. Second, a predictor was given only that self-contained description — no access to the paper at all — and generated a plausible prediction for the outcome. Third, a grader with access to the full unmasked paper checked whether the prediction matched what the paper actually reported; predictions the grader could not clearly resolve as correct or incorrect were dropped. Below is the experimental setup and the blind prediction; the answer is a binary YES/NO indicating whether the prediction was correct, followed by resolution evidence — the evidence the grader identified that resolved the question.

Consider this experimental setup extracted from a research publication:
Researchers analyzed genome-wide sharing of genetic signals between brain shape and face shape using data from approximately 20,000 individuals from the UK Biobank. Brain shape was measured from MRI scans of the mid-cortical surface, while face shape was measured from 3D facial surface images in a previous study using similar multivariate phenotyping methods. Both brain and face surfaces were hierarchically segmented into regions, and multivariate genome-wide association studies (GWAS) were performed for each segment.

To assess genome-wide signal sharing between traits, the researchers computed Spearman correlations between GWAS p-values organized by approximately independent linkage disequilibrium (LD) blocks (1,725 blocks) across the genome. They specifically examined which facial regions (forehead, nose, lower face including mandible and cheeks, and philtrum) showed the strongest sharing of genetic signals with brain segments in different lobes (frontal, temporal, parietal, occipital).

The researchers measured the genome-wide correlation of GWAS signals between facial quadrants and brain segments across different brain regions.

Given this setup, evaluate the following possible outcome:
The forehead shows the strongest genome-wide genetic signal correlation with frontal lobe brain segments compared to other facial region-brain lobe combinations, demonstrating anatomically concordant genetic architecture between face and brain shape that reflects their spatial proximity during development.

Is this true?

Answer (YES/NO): NO